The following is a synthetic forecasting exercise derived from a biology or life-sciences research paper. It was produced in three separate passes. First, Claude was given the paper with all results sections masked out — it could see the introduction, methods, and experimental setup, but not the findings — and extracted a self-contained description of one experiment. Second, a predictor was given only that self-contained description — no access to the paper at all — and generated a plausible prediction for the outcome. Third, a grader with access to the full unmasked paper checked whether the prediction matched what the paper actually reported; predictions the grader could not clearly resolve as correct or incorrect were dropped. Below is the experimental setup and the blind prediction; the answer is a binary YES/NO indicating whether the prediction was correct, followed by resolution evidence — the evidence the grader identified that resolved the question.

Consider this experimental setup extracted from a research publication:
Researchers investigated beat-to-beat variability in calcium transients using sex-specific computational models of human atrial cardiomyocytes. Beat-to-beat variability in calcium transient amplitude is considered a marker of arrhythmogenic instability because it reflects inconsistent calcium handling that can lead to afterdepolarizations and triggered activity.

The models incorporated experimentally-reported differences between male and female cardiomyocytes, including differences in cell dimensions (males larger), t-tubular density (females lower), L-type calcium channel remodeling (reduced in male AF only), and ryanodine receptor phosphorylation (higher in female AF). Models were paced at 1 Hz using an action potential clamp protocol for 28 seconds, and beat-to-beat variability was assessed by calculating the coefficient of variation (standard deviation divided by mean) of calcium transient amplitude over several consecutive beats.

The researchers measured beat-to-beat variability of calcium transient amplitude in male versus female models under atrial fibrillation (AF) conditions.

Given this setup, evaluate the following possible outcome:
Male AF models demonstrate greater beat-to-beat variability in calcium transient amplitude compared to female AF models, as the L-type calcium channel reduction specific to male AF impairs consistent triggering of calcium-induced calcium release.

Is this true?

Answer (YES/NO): NO